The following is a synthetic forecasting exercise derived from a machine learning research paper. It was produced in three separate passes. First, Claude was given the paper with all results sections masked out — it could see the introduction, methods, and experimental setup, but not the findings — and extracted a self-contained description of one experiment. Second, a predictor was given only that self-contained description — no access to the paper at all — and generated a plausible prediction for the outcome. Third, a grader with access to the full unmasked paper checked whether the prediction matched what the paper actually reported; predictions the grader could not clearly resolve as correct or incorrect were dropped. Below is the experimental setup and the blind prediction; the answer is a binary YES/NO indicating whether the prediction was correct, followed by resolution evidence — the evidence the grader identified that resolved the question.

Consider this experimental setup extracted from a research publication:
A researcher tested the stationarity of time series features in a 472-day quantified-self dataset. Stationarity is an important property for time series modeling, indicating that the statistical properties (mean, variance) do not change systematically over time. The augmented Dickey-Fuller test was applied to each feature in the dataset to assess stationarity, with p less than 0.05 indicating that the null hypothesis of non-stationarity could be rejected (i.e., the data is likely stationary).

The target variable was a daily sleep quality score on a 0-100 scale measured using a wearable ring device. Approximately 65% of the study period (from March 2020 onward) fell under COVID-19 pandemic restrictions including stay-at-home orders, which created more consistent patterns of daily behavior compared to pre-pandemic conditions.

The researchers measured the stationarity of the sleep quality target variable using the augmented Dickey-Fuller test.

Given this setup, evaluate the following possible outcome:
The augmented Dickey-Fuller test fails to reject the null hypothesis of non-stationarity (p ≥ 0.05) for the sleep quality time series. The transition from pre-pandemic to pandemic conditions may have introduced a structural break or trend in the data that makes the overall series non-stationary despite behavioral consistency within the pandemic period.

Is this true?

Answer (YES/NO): NO